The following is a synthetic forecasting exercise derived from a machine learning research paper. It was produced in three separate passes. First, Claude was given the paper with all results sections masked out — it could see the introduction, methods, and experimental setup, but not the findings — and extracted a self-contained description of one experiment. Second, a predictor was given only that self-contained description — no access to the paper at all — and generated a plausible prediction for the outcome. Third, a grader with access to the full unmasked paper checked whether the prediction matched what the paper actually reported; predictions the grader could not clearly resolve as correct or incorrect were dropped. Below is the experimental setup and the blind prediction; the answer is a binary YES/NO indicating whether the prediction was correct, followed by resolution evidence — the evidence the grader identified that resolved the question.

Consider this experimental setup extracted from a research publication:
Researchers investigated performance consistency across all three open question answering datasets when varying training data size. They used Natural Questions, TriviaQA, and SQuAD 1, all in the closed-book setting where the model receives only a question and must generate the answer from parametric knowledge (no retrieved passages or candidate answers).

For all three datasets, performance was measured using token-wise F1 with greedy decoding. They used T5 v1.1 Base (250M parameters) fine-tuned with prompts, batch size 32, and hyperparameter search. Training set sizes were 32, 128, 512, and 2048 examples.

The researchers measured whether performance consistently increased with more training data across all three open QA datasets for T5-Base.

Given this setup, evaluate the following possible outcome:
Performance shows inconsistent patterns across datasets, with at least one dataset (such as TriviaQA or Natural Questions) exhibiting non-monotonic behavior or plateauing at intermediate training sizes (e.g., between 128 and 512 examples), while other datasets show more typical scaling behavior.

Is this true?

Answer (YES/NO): NO